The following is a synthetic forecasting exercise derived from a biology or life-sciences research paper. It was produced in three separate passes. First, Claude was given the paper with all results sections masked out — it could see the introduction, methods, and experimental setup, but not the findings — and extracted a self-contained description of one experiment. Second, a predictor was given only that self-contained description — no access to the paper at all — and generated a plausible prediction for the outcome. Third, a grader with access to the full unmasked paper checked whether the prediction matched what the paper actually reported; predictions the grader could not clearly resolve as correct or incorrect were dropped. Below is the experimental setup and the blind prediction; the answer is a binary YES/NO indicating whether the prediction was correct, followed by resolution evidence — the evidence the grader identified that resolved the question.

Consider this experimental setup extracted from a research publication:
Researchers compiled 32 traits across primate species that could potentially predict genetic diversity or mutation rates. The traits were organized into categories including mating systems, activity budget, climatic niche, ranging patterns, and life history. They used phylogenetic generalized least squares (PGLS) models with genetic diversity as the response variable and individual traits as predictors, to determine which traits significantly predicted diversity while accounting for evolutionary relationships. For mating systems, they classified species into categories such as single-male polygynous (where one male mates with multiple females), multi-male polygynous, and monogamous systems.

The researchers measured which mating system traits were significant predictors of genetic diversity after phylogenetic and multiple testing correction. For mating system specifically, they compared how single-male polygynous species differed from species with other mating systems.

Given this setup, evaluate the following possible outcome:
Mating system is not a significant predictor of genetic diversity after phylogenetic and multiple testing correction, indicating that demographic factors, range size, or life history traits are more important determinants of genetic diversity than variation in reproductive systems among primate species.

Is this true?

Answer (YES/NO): NO